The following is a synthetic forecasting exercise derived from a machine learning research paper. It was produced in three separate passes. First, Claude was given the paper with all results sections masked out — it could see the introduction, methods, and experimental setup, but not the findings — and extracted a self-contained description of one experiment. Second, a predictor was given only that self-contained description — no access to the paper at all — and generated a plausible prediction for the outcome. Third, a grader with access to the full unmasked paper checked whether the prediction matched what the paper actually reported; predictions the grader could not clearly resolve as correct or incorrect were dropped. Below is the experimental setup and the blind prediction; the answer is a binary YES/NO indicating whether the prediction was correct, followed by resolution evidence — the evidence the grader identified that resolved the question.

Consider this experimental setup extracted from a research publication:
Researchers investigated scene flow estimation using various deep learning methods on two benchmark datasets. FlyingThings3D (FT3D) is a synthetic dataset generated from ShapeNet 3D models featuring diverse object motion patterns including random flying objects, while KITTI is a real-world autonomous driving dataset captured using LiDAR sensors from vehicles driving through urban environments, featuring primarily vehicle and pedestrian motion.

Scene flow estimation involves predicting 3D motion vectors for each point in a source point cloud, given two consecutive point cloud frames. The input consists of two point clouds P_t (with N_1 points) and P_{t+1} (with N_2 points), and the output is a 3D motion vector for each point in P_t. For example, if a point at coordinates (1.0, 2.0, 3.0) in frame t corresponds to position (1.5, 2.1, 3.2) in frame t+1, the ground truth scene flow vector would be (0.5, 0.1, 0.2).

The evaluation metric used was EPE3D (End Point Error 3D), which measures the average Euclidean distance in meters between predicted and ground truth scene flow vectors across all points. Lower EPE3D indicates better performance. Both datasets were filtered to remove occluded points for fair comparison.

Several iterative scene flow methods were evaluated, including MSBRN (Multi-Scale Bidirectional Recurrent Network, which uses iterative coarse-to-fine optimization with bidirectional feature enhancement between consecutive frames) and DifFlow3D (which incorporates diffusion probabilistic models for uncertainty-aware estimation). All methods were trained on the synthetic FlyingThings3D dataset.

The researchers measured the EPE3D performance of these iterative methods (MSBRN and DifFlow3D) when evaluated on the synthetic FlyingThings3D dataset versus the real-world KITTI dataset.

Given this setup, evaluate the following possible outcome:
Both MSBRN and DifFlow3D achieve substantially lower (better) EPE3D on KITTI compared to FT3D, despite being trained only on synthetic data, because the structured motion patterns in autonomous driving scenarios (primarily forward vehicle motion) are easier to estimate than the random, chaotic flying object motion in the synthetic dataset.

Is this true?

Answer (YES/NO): YES